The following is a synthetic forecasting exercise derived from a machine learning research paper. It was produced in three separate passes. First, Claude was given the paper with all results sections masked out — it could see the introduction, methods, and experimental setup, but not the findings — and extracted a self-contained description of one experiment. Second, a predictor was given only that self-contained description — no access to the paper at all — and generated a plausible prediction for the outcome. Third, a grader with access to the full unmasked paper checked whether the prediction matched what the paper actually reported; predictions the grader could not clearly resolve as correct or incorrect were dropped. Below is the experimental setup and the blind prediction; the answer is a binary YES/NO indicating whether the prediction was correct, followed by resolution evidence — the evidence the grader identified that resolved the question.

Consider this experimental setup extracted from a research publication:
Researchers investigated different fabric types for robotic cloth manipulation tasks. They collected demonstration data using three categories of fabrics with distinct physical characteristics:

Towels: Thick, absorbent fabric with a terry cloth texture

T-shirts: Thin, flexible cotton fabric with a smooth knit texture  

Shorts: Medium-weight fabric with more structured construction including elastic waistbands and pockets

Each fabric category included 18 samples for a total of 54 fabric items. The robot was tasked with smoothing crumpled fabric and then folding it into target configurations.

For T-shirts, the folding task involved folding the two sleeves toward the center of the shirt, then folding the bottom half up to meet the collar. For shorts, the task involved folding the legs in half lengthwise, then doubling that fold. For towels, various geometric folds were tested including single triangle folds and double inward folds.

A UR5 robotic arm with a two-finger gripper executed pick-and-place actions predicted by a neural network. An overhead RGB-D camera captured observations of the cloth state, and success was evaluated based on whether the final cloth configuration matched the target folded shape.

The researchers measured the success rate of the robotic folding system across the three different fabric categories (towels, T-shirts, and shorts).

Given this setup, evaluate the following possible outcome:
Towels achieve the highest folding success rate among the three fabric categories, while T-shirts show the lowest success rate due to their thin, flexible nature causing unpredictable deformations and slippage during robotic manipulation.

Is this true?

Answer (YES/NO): YES